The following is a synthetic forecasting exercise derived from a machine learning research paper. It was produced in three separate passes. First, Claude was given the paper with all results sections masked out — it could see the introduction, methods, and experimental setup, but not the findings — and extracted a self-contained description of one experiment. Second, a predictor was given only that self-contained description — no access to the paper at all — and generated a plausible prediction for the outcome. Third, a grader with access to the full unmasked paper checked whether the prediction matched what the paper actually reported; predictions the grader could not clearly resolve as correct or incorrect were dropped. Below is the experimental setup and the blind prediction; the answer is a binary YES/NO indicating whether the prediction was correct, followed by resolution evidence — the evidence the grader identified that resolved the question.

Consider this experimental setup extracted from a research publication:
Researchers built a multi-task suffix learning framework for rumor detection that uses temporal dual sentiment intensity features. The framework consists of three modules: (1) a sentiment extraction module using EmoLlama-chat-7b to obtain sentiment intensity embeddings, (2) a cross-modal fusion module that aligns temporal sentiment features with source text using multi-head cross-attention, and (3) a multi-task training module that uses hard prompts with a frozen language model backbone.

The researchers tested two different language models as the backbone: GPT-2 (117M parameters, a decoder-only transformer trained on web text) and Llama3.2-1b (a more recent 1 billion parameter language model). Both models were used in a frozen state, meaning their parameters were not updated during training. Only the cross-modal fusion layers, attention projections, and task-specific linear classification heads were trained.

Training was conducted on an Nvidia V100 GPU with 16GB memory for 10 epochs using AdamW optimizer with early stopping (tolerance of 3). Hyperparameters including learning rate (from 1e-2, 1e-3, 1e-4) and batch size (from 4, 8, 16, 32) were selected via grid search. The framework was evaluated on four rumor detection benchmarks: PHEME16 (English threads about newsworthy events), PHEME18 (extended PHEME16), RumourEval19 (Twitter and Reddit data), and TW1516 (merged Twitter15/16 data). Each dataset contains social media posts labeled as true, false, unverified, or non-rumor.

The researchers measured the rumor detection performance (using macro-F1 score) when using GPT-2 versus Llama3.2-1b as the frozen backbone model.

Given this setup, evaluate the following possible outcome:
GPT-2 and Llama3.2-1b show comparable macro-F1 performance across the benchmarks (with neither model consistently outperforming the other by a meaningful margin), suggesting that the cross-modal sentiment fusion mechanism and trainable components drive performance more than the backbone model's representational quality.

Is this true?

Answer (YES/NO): NO